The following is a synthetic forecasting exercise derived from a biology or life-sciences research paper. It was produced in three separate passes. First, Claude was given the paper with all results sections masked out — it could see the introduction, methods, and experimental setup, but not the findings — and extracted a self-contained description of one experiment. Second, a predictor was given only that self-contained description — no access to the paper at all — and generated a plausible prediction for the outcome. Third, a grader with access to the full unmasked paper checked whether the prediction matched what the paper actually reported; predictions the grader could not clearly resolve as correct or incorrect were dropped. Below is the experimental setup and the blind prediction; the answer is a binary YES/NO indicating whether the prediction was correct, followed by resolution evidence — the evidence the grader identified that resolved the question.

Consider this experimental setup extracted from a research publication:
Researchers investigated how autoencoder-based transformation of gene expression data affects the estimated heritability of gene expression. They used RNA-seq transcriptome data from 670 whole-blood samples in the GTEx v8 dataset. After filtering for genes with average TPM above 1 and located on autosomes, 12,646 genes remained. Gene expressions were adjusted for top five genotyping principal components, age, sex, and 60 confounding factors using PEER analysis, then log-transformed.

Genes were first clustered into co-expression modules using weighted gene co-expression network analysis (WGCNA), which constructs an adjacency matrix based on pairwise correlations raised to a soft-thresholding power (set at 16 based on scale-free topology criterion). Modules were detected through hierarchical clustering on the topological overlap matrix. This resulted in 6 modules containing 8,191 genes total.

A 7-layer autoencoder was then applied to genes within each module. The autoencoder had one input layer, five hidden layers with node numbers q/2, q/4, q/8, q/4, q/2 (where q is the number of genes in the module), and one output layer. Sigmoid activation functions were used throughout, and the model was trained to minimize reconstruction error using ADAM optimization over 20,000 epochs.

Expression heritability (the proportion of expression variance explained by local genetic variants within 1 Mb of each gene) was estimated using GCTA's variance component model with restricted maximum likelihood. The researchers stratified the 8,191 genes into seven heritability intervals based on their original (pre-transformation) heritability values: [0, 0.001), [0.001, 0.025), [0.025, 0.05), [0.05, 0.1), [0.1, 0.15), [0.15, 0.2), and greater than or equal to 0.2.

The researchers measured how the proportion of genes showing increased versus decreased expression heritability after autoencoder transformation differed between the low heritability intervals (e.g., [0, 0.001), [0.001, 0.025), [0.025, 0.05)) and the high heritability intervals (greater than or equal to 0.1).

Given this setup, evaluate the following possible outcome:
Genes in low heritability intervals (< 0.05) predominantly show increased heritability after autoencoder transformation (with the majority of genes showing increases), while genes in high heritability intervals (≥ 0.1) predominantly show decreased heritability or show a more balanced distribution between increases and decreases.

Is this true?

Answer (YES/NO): YES